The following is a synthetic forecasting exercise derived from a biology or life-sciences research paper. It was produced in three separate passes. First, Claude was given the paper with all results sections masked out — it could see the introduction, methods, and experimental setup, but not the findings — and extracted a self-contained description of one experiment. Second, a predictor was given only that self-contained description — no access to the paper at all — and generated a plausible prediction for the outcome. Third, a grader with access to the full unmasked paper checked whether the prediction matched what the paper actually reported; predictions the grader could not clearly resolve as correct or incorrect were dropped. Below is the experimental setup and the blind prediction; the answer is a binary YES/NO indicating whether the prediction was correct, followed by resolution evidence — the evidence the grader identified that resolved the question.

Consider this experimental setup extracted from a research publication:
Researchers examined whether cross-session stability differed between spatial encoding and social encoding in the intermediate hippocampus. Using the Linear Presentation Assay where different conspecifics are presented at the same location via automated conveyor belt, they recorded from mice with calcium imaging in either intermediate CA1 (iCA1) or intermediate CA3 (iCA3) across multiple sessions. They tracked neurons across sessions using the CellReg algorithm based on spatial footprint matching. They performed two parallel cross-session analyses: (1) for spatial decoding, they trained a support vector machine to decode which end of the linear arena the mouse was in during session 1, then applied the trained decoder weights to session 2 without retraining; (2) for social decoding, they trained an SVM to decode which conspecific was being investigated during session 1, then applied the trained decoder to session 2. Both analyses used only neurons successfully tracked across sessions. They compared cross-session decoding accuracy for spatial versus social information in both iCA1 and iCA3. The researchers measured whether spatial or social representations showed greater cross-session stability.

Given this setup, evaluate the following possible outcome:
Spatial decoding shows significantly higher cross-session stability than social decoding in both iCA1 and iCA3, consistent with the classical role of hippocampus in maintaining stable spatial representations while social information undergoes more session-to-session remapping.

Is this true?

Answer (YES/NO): YES